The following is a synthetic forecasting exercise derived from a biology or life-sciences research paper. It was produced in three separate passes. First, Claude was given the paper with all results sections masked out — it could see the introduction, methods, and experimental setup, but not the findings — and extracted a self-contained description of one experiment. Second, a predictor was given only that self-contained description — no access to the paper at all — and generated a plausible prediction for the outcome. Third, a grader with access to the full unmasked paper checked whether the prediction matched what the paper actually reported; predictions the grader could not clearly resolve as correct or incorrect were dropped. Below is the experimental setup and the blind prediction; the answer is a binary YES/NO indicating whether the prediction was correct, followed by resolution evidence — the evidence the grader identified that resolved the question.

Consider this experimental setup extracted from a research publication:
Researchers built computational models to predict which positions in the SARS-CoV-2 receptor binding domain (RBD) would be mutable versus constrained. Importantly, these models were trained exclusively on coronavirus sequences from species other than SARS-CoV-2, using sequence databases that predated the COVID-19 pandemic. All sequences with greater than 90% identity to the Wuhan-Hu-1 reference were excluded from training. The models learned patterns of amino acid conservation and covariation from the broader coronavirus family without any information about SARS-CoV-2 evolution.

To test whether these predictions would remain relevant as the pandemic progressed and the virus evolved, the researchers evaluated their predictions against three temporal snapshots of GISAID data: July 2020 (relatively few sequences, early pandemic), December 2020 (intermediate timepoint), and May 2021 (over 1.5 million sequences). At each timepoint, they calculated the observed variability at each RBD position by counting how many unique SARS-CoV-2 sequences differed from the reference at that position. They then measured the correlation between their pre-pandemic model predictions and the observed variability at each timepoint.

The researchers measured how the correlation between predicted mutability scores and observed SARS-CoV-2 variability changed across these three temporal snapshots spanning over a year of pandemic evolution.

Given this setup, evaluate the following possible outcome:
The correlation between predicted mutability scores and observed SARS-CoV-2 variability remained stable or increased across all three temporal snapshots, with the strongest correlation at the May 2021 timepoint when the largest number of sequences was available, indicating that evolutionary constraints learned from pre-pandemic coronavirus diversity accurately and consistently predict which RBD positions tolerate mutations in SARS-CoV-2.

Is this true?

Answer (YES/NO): YES